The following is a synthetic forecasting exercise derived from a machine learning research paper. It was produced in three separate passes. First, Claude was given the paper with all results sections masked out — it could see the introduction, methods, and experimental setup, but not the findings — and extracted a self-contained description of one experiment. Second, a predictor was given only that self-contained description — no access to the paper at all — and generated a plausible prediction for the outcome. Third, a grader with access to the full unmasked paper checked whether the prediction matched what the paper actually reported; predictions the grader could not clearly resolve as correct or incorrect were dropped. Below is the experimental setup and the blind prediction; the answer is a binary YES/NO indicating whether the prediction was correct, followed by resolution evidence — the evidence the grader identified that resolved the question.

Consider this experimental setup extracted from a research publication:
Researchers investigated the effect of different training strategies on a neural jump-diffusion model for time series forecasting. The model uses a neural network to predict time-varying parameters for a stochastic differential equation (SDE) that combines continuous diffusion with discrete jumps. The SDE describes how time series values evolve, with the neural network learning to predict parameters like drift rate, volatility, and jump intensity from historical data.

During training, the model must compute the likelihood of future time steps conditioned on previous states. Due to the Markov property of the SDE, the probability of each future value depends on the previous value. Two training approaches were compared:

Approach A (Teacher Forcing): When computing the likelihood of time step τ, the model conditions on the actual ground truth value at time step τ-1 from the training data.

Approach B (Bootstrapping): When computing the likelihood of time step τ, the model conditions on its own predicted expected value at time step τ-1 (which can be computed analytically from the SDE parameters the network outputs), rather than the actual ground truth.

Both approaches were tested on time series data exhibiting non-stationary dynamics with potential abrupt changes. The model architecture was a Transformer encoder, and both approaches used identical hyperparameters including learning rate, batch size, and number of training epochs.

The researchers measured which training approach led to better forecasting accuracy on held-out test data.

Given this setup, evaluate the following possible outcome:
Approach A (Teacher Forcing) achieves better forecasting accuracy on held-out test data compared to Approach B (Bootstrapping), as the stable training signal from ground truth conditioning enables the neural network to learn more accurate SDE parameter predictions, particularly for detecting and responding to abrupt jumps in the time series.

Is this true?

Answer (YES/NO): NO